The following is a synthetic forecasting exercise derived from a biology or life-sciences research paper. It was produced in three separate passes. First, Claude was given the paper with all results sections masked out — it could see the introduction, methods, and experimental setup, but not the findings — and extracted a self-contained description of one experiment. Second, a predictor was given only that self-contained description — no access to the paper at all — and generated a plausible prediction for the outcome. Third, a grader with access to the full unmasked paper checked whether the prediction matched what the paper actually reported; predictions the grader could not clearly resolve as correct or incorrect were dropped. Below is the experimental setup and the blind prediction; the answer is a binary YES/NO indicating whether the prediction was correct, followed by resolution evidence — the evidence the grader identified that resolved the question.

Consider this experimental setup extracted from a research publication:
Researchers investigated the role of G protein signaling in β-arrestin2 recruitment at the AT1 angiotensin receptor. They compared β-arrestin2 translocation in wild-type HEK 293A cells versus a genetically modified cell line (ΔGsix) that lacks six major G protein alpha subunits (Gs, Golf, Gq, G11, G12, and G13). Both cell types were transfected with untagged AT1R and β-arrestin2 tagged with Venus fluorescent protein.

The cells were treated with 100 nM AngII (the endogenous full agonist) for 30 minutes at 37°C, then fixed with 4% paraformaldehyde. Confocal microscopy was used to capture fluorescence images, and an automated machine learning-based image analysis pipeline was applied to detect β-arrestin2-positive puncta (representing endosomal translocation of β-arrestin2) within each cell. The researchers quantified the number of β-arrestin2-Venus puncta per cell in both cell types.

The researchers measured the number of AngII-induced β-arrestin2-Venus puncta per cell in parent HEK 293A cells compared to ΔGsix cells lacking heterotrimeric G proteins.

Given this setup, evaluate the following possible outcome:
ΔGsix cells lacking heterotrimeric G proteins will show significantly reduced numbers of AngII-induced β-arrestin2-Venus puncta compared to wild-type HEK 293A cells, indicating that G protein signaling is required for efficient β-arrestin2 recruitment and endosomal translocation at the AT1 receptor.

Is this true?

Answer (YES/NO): YES